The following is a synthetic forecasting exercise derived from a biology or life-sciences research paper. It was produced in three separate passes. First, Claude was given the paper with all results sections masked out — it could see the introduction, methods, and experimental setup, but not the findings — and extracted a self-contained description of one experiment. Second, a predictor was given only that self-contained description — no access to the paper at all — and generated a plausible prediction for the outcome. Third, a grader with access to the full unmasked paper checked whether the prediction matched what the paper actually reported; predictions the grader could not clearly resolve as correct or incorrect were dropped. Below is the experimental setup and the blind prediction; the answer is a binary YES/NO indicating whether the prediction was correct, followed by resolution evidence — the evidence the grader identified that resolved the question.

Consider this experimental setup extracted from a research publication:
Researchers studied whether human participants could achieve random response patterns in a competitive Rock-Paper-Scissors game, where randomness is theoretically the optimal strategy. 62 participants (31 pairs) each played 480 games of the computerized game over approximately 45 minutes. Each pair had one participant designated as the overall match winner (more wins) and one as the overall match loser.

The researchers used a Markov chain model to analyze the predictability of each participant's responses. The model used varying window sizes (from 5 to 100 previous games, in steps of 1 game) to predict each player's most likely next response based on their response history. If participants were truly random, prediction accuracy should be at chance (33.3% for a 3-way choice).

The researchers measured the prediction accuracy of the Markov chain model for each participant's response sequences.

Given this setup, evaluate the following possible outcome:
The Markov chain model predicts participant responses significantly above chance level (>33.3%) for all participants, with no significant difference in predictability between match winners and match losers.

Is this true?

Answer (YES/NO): NO